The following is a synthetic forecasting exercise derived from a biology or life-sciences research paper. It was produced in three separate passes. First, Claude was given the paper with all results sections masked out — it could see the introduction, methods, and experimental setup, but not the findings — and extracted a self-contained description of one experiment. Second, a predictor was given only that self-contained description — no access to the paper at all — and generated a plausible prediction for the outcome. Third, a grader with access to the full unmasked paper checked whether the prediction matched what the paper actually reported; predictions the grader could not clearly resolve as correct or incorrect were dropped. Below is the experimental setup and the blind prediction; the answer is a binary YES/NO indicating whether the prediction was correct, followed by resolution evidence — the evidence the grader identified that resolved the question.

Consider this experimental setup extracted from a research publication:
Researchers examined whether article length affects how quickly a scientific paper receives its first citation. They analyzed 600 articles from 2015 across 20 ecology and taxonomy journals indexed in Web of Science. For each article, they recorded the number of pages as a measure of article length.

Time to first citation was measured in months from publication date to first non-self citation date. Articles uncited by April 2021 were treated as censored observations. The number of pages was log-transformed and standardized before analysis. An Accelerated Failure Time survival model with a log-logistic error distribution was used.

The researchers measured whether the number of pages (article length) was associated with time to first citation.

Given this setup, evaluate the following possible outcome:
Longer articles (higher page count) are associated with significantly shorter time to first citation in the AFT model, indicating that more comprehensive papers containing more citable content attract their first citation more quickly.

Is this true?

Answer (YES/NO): YES